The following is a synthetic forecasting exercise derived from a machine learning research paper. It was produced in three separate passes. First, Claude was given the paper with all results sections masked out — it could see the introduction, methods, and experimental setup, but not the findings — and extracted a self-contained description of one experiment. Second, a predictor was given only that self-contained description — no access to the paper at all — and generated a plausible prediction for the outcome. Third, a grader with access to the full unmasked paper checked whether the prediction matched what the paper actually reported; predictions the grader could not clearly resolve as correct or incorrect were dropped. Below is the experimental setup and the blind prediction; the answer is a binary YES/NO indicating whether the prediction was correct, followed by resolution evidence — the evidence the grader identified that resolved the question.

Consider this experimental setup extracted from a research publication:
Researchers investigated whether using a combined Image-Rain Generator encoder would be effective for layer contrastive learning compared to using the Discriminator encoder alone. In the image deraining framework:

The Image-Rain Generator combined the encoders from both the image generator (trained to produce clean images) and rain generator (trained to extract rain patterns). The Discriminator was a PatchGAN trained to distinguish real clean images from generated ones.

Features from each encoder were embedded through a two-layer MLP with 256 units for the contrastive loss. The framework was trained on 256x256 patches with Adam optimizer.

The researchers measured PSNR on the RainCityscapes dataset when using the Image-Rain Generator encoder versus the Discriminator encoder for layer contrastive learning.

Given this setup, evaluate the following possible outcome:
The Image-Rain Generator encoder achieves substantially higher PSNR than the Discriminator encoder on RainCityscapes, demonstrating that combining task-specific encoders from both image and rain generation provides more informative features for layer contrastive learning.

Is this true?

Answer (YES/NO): NO